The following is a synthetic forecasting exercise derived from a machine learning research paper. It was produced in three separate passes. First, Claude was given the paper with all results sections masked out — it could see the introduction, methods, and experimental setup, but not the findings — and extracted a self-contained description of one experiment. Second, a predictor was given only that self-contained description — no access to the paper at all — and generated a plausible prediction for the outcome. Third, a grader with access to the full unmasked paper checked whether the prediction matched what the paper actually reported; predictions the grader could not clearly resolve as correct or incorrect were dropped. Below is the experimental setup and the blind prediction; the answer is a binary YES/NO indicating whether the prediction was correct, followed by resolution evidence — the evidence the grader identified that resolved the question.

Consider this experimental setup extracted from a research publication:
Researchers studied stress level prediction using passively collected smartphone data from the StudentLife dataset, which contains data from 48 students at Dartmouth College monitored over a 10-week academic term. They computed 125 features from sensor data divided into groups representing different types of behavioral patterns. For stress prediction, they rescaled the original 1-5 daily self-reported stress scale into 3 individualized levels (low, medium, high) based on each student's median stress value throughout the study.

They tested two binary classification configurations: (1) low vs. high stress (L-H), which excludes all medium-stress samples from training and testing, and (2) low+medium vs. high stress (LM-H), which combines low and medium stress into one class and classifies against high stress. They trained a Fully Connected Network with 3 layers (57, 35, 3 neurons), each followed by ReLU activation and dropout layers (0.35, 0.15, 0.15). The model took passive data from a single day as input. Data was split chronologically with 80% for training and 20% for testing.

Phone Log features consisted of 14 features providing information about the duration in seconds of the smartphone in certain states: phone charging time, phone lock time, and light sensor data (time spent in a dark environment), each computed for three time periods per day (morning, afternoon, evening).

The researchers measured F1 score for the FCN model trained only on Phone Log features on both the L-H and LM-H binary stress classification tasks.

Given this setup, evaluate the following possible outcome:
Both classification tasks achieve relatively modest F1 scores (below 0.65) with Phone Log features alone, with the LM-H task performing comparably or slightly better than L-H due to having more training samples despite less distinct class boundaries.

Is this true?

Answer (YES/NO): YES